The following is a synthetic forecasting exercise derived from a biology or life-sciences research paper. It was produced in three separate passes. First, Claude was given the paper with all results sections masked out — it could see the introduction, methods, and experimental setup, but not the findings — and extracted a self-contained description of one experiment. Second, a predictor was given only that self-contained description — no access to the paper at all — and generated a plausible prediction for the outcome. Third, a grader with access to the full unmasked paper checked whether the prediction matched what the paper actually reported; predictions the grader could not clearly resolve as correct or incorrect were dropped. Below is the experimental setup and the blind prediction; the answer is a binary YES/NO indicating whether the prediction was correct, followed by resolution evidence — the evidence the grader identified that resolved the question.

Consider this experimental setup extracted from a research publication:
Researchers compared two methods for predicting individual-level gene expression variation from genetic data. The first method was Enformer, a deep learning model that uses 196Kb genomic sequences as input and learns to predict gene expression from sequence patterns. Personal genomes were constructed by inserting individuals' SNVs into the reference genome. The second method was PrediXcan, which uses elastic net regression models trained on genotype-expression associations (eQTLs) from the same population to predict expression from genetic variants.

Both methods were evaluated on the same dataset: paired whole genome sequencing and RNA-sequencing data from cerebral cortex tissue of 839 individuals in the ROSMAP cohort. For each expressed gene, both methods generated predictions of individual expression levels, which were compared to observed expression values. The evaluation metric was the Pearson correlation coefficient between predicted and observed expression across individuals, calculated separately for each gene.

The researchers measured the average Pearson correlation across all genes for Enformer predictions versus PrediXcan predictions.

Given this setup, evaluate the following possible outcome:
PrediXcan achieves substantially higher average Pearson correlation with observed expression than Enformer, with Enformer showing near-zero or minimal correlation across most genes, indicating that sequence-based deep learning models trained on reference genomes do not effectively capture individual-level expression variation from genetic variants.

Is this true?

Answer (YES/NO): YES